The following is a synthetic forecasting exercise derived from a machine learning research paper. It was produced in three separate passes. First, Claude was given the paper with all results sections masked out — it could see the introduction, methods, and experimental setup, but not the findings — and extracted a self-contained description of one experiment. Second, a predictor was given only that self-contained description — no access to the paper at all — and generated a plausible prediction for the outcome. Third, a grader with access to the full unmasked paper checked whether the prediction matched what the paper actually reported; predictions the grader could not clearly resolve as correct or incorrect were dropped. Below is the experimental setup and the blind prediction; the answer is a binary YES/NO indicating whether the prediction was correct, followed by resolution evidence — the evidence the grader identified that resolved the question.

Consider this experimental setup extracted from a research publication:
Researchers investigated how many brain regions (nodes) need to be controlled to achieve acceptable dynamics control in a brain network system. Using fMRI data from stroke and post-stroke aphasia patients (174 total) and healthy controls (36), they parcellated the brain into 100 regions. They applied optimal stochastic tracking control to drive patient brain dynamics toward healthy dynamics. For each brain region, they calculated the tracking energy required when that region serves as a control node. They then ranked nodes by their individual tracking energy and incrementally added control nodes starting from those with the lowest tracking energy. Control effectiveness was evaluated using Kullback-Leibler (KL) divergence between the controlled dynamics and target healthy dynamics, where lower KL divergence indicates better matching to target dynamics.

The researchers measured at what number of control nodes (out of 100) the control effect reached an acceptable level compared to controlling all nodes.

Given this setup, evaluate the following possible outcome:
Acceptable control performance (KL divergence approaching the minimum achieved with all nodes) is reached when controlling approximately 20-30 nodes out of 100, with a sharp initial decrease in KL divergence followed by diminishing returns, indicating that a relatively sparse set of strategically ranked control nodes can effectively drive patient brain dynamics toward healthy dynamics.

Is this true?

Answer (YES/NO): NO